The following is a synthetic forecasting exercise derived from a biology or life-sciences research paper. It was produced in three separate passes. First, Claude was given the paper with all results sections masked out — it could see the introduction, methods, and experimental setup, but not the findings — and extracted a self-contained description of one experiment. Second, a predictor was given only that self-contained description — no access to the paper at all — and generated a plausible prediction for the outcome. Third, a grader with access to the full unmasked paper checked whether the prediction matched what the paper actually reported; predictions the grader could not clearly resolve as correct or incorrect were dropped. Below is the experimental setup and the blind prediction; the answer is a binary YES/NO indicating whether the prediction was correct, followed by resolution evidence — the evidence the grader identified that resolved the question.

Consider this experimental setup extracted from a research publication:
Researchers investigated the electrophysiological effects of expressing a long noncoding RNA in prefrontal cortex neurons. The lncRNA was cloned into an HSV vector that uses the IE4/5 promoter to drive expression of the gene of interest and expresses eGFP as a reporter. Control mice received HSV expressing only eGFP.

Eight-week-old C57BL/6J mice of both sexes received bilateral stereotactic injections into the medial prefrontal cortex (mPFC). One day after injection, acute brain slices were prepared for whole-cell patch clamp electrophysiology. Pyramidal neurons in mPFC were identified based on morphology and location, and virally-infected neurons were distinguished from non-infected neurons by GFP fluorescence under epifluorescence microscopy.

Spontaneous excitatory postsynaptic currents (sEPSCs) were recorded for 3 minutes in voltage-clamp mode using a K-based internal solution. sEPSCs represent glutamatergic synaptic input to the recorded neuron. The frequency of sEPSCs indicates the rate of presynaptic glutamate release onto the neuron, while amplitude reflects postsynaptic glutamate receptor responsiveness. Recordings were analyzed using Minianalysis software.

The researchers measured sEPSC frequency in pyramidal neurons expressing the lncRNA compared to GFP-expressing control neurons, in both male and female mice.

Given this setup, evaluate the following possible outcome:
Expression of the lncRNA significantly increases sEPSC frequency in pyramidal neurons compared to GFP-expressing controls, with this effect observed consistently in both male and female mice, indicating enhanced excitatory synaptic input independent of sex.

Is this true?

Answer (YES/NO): NO